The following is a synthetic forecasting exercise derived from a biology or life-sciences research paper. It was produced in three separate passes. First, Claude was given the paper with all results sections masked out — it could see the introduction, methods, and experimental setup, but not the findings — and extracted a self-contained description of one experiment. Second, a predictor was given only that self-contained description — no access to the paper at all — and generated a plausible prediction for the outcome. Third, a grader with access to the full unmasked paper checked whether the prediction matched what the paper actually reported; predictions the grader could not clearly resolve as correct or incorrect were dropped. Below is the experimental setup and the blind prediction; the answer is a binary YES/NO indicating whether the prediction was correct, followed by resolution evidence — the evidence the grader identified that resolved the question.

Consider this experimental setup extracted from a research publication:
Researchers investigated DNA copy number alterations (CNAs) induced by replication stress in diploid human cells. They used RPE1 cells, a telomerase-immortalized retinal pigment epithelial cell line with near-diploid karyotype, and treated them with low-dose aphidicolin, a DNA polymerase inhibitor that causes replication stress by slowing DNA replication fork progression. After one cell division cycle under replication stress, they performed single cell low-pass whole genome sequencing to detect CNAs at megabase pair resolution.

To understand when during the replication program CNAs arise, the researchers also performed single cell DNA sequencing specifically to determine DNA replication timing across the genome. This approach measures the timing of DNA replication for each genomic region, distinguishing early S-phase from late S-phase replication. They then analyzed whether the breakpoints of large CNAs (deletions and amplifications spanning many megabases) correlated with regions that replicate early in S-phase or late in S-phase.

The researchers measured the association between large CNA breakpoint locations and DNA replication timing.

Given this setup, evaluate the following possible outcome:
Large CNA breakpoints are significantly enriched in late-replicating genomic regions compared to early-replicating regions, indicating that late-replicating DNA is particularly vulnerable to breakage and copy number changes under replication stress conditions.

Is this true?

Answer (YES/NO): YES